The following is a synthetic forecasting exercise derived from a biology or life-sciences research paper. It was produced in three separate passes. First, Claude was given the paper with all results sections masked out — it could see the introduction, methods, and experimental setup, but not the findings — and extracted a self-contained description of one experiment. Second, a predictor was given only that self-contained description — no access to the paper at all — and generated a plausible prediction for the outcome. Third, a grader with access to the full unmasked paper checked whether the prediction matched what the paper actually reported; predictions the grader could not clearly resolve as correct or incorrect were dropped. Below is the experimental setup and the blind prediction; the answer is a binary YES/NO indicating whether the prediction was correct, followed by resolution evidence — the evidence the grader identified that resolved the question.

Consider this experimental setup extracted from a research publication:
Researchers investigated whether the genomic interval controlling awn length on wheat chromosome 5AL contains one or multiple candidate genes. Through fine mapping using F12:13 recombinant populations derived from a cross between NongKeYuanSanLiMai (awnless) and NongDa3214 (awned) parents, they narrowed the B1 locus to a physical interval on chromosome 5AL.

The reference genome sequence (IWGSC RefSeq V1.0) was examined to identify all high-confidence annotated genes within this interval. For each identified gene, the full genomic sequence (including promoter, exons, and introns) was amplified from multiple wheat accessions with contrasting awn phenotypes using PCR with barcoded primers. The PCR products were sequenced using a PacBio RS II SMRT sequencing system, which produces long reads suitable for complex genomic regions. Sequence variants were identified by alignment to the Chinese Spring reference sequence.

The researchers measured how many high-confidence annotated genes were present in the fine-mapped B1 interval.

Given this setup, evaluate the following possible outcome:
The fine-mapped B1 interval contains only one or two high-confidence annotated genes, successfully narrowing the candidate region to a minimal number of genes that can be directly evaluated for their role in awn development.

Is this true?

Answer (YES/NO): YES